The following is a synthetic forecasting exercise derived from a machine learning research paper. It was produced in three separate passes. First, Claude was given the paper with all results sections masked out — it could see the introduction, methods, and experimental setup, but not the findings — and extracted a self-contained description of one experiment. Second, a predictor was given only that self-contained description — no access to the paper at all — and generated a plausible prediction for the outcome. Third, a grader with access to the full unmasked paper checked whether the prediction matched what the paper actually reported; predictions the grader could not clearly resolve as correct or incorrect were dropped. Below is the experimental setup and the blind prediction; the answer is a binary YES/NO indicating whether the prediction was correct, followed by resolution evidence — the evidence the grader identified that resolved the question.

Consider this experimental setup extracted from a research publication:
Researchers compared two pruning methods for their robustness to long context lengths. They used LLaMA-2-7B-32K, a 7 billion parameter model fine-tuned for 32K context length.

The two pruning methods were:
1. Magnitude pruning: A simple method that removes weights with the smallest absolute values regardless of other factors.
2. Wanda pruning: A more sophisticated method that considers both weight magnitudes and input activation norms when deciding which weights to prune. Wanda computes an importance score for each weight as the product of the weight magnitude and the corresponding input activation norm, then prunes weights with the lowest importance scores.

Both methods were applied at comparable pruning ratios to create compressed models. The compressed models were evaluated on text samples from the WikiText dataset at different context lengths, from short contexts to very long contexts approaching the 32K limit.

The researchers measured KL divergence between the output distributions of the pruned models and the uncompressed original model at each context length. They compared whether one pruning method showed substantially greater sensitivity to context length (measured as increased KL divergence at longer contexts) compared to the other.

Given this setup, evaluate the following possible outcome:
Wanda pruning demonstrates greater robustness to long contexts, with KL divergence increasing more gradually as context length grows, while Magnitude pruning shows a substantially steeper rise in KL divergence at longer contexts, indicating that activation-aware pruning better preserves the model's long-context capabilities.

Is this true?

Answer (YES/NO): NO